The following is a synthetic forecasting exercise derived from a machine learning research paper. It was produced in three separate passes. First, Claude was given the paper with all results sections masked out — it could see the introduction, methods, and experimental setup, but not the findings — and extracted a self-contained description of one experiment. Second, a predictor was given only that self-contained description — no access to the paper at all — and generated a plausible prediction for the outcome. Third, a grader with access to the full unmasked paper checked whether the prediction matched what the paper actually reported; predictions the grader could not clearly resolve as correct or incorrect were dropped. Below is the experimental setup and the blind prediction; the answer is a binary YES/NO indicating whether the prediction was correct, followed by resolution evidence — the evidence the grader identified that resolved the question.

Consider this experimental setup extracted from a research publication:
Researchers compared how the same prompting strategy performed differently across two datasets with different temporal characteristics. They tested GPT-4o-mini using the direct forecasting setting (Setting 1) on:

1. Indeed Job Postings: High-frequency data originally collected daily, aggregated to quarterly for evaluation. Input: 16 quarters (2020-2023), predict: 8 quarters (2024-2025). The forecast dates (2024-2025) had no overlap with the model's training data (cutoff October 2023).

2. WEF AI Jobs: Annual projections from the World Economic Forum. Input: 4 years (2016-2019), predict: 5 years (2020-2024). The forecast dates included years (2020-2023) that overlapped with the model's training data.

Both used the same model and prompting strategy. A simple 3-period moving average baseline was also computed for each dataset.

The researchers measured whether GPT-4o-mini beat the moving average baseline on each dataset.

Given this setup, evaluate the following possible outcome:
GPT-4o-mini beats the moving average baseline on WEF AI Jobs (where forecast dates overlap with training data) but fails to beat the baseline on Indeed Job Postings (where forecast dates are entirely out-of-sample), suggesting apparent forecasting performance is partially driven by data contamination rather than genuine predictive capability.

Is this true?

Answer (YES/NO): YES